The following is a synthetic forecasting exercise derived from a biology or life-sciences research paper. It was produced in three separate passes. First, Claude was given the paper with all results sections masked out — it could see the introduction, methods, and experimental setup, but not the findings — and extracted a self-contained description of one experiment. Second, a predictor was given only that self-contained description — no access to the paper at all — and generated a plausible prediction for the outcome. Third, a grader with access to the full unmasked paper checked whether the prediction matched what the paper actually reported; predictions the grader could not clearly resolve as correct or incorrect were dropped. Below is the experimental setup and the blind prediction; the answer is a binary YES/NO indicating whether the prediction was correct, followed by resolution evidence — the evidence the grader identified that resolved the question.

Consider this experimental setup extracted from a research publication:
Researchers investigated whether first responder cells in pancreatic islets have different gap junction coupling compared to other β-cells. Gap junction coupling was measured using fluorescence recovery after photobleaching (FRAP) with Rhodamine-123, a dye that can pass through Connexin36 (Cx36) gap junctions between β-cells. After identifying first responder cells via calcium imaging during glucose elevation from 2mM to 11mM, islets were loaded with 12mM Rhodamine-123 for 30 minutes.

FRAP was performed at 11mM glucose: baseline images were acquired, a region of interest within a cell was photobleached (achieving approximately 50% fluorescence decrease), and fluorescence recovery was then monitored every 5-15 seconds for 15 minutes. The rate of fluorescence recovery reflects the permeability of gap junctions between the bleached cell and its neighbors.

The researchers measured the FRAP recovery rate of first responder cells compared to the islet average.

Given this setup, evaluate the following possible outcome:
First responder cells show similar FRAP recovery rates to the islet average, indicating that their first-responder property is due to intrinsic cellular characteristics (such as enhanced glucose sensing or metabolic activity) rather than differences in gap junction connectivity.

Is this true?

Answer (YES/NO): NO